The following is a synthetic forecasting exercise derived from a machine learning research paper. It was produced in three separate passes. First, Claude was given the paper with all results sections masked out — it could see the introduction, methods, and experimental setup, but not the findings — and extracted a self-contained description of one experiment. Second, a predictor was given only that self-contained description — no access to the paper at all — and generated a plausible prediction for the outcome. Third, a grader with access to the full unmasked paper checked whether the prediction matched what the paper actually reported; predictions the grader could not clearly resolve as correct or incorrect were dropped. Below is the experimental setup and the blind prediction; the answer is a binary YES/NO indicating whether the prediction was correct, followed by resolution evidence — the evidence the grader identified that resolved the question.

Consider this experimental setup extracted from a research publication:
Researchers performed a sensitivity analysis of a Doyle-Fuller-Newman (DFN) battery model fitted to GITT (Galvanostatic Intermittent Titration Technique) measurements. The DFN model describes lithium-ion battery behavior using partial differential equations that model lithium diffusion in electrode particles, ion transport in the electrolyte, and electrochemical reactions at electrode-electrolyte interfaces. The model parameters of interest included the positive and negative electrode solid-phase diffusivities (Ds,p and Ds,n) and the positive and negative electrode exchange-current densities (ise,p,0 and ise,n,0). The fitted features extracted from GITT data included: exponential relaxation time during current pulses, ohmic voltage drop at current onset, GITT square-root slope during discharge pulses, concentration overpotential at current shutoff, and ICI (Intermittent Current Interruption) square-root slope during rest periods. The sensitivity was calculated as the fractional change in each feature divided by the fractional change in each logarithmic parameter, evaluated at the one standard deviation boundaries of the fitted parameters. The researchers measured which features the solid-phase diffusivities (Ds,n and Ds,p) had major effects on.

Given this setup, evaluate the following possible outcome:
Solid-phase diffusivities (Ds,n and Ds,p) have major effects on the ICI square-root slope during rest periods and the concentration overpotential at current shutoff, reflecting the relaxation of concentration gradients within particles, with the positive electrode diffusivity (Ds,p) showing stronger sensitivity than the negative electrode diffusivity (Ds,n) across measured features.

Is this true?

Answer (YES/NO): NO